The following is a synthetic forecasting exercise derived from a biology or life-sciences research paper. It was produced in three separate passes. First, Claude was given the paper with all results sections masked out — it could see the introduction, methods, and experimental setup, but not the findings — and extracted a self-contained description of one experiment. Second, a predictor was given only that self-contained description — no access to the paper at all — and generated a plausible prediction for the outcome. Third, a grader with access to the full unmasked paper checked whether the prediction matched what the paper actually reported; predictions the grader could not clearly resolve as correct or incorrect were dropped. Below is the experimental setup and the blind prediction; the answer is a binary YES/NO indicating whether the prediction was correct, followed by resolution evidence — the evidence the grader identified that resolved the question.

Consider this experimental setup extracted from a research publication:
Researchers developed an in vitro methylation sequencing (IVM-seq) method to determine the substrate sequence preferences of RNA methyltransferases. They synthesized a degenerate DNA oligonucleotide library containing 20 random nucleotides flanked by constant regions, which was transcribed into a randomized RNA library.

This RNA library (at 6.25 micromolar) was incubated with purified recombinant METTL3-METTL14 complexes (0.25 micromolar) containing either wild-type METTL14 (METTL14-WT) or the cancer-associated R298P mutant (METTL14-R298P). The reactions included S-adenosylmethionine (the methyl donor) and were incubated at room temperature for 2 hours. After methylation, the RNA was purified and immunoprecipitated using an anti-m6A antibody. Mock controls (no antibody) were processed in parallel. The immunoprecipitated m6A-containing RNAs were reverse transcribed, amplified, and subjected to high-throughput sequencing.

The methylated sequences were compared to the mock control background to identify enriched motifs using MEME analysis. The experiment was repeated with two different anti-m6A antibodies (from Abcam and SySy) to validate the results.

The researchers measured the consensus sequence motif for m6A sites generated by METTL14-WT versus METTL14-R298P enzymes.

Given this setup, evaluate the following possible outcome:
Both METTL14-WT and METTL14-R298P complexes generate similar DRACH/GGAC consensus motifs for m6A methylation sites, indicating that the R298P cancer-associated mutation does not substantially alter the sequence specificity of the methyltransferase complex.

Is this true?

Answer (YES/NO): NO